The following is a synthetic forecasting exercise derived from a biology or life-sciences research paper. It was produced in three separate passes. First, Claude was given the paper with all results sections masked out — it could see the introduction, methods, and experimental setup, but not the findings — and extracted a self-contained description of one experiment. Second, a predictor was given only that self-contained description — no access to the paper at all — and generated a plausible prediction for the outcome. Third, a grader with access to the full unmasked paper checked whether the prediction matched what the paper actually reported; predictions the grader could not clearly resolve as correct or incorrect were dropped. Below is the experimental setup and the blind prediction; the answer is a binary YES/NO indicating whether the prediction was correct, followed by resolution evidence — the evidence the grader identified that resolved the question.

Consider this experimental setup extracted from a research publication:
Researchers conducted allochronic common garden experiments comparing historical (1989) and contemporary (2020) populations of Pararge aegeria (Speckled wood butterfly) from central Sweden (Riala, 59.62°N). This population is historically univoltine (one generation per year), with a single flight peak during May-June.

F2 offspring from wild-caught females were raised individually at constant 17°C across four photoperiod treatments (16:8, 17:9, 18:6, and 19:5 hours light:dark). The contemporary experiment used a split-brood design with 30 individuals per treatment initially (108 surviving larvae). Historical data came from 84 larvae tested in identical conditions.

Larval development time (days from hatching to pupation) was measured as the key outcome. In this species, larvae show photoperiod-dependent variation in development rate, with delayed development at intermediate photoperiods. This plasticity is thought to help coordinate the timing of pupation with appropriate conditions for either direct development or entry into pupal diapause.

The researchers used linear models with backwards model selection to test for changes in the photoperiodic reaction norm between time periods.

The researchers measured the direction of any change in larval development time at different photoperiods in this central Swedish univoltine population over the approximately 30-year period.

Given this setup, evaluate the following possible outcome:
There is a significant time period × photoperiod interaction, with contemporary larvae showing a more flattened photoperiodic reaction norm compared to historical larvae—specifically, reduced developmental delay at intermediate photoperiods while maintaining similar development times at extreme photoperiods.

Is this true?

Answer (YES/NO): NO